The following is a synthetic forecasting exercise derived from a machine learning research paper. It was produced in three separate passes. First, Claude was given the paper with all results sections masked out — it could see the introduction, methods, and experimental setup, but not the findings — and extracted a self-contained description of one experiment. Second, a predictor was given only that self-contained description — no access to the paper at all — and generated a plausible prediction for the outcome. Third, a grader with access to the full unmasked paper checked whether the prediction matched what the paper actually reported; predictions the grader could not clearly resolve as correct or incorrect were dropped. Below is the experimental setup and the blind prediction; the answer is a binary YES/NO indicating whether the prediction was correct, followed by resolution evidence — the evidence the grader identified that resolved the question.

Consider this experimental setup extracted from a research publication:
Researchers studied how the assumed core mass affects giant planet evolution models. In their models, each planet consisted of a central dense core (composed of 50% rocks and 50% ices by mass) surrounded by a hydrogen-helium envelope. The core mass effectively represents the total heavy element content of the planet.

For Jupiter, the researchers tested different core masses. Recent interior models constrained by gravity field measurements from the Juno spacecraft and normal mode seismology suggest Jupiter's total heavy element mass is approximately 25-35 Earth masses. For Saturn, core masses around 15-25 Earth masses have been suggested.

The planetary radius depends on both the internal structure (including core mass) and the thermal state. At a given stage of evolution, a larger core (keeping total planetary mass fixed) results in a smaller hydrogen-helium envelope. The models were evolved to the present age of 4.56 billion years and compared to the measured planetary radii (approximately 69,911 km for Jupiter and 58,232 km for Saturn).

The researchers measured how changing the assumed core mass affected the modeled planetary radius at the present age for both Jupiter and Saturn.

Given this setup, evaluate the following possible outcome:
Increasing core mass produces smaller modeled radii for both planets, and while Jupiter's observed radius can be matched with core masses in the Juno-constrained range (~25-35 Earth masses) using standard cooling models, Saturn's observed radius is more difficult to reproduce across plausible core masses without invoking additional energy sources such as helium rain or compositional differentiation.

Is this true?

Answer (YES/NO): NO